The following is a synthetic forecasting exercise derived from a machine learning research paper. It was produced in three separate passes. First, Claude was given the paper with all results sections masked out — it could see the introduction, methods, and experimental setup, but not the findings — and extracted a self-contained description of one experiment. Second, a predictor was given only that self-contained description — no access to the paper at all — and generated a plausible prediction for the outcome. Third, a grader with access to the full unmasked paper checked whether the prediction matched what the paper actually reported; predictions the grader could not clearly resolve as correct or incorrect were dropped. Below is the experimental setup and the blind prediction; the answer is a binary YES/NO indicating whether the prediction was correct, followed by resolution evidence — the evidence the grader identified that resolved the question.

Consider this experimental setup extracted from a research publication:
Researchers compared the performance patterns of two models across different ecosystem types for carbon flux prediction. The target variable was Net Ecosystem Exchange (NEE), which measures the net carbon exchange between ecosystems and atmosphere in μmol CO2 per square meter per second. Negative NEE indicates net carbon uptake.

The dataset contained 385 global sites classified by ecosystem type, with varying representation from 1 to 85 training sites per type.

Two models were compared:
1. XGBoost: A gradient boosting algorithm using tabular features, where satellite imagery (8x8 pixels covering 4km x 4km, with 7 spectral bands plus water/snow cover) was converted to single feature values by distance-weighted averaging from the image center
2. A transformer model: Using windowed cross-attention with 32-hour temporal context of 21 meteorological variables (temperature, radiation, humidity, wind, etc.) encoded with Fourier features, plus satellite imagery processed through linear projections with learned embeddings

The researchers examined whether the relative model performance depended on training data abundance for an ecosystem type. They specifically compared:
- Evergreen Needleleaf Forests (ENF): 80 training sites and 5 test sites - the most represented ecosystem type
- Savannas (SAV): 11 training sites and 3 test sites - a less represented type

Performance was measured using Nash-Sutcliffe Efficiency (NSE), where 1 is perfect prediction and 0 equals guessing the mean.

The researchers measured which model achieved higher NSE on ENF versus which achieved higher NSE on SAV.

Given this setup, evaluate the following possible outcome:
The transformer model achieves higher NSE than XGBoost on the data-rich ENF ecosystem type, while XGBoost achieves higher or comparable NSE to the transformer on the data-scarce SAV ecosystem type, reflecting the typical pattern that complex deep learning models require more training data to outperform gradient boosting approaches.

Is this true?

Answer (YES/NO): NO